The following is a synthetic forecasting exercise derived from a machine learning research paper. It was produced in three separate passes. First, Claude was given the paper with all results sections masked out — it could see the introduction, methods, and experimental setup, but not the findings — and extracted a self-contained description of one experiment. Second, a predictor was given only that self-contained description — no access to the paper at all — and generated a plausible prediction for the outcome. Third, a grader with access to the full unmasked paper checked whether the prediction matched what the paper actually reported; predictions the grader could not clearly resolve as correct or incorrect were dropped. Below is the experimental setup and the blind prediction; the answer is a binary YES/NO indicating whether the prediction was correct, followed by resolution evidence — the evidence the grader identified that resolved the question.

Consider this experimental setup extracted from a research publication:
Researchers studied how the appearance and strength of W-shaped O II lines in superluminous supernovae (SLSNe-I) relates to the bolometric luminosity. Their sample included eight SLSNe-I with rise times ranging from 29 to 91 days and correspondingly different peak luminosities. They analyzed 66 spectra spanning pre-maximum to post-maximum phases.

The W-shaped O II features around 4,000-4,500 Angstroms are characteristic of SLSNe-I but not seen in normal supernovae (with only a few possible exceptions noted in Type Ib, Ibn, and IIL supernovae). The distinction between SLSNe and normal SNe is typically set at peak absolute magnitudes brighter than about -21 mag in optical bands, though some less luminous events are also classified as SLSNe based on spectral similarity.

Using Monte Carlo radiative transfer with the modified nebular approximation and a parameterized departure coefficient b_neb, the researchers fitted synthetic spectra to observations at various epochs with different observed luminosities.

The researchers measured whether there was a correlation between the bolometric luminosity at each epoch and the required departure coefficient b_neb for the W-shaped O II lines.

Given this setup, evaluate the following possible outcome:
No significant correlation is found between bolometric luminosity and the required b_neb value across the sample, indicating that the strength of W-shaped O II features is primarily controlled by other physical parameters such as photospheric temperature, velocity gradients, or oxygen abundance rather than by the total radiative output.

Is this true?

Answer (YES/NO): NO